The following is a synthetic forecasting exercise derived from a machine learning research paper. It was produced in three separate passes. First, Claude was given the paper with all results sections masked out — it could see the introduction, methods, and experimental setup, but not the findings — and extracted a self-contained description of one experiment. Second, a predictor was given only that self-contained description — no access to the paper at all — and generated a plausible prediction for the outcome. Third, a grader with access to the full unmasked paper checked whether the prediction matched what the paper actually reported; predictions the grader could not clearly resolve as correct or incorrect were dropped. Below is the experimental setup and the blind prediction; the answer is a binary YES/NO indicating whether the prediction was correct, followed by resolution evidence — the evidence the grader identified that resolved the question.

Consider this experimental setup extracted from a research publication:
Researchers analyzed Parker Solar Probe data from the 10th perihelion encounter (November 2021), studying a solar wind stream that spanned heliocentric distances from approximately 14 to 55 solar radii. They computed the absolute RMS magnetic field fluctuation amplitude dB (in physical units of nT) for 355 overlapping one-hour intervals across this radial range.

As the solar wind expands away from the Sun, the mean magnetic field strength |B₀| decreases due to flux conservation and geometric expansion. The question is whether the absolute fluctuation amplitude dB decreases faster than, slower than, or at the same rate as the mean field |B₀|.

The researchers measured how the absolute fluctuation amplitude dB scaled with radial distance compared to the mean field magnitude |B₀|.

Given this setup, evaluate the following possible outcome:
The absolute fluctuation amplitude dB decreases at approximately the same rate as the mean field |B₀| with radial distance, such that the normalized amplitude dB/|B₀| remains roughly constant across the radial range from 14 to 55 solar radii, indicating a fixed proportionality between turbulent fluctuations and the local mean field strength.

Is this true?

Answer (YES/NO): NO